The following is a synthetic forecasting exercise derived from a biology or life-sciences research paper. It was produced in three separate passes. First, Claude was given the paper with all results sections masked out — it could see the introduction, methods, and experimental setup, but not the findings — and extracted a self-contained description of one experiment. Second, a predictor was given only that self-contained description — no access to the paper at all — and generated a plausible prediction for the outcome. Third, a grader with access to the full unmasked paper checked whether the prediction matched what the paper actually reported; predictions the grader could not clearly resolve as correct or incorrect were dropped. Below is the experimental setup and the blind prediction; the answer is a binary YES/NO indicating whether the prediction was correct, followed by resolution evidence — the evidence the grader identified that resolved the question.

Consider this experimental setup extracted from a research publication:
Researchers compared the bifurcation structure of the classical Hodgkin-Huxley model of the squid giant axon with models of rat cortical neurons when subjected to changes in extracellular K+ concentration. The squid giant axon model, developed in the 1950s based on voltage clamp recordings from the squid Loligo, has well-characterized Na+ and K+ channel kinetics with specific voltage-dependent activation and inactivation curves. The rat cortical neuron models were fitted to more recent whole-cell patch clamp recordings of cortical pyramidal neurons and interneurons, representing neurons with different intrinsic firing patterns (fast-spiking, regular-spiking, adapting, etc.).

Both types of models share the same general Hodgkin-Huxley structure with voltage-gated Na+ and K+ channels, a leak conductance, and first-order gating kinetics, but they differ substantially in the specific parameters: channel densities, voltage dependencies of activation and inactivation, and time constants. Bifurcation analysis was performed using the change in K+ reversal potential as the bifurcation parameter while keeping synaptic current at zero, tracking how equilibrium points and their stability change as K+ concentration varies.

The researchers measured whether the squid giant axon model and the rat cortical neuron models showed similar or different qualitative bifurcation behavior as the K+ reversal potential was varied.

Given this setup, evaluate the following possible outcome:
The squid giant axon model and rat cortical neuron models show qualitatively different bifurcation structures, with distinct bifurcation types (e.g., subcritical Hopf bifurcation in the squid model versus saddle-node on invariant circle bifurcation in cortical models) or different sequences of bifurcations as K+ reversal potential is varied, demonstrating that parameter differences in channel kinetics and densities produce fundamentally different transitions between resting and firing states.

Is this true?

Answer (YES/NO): YES